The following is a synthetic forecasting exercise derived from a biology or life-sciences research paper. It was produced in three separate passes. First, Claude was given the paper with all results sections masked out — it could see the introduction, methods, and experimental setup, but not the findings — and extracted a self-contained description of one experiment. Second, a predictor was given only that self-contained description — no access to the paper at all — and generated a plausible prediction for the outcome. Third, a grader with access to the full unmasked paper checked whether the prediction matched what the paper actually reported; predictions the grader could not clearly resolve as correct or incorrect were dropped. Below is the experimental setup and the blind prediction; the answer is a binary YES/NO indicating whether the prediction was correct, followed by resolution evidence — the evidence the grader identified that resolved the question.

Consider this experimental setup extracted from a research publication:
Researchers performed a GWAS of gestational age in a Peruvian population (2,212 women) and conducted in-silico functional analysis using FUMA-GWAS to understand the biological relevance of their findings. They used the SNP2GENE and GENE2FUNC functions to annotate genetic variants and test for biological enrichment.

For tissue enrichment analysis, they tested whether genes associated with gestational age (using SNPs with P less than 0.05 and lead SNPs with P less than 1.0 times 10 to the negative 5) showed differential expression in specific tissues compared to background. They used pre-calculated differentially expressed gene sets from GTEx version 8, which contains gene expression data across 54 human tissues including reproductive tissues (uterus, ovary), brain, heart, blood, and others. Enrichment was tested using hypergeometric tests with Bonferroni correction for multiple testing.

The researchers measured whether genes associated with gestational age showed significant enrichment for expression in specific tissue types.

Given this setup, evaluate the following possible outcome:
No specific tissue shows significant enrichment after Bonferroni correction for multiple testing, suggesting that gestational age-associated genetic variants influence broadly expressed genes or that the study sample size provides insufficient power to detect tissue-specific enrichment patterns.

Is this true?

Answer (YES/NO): NO